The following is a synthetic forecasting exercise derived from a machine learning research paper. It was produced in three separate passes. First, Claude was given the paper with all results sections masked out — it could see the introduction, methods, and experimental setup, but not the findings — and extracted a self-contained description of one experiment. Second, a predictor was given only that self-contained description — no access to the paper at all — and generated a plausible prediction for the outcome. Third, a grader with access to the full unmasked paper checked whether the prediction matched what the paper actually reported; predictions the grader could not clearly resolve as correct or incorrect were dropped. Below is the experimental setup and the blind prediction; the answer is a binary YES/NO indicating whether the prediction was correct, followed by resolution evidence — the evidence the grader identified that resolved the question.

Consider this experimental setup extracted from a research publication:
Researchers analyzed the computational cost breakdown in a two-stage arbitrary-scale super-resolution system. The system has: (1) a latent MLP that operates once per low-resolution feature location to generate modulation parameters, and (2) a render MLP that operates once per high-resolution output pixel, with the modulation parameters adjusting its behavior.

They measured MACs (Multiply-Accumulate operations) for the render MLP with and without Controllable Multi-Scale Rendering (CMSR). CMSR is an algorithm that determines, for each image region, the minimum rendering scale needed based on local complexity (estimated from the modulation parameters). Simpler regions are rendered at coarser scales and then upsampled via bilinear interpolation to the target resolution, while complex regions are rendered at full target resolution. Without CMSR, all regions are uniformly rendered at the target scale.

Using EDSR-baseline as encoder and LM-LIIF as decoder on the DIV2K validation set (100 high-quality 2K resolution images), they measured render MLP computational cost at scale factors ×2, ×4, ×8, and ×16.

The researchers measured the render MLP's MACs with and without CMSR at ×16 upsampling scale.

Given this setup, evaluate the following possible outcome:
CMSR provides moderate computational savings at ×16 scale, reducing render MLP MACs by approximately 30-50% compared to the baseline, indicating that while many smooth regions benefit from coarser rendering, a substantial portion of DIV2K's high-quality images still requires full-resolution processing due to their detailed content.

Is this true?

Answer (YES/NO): NO